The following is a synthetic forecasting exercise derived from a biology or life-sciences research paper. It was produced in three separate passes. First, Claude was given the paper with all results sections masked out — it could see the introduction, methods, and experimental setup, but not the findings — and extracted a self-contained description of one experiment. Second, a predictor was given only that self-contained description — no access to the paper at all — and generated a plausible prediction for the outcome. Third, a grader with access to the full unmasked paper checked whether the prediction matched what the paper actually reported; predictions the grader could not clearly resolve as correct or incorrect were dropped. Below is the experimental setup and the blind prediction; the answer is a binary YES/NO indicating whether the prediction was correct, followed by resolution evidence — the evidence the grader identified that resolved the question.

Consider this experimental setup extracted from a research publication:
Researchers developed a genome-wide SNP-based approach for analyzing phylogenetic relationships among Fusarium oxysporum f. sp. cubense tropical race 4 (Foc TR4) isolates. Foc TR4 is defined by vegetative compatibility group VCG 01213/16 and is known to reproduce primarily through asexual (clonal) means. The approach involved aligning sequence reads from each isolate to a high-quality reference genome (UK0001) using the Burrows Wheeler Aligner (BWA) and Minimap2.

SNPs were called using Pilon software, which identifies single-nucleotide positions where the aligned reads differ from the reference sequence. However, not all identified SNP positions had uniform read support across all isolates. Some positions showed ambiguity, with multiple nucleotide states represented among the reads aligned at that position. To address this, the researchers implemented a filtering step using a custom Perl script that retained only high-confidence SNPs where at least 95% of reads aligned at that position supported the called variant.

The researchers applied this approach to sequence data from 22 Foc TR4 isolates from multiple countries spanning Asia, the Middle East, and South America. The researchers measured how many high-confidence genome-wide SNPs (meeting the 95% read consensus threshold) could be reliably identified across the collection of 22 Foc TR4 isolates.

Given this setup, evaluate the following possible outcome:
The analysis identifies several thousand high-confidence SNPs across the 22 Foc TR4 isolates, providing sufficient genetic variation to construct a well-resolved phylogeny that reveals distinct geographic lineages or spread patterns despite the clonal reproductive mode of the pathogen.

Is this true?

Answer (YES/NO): NO